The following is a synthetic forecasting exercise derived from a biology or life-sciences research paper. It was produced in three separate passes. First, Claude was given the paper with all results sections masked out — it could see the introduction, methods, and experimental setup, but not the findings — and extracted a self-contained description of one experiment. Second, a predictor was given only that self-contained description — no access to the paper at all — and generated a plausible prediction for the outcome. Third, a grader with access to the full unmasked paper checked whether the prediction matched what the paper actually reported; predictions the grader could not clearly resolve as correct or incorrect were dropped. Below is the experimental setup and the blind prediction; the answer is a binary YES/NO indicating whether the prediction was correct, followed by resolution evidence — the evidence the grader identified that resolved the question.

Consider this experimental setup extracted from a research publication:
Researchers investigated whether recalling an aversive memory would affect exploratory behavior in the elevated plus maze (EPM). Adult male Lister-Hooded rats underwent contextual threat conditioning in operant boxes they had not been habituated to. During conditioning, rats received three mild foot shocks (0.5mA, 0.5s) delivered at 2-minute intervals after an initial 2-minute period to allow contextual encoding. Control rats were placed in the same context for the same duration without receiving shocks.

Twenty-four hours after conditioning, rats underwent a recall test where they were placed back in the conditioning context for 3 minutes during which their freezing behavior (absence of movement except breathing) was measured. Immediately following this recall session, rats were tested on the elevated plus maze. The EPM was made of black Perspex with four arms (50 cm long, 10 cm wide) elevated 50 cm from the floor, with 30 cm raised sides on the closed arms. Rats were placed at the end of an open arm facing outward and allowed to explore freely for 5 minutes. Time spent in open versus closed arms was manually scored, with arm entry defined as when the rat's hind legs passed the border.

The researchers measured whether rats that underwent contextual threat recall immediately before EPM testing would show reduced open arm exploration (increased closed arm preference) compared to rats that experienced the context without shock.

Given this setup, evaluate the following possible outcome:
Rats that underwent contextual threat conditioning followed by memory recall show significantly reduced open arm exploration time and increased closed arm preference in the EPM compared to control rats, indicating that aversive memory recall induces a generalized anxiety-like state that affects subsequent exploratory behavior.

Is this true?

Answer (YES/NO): NO